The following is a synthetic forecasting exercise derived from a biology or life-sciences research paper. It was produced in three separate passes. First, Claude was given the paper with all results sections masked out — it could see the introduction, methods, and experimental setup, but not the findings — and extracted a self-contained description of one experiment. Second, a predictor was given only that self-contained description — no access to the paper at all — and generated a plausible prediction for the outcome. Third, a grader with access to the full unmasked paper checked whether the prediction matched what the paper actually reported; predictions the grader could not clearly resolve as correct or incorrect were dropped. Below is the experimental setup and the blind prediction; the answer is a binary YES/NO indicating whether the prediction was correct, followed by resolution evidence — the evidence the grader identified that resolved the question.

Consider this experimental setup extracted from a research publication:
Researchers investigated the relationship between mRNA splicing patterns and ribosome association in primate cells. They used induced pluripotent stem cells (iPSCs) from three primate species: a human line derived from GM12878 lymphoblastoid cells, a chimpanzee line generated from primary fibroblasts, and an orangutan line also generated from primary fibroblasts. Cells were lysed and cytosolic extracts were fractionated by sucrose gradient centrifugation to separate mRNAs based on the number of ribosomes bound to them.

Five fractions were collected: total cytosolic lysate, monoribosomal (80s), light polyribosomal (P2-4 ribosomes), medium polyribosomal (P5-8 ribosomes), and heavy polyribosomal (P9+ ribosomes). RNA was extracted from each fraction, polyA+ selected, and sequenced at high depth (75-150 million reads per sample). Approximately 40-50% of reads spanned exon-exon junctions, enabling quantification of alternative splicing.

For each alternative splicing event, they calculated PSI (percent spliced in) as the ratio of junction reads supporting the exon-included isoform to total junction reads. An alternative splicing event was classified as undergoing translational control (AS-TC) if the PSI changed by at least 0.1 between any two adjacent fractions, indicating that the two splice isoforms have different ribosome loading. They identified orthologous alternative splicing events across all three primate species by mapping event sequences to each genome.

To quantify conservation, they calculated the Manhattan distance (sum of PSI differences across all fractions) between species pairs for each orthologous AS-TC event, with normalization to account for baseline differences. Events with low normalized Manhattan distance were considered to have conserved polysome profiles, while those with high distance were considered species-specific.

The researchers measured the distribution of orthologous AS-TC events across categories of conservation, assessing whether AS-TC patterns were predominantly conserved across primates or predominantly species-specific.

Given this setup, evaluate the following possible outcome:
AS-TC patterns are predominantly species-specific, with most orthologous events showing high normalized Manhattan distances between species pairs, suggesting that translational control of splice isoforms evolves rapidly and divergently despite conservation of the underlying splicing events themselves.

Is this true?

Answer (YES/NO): NO